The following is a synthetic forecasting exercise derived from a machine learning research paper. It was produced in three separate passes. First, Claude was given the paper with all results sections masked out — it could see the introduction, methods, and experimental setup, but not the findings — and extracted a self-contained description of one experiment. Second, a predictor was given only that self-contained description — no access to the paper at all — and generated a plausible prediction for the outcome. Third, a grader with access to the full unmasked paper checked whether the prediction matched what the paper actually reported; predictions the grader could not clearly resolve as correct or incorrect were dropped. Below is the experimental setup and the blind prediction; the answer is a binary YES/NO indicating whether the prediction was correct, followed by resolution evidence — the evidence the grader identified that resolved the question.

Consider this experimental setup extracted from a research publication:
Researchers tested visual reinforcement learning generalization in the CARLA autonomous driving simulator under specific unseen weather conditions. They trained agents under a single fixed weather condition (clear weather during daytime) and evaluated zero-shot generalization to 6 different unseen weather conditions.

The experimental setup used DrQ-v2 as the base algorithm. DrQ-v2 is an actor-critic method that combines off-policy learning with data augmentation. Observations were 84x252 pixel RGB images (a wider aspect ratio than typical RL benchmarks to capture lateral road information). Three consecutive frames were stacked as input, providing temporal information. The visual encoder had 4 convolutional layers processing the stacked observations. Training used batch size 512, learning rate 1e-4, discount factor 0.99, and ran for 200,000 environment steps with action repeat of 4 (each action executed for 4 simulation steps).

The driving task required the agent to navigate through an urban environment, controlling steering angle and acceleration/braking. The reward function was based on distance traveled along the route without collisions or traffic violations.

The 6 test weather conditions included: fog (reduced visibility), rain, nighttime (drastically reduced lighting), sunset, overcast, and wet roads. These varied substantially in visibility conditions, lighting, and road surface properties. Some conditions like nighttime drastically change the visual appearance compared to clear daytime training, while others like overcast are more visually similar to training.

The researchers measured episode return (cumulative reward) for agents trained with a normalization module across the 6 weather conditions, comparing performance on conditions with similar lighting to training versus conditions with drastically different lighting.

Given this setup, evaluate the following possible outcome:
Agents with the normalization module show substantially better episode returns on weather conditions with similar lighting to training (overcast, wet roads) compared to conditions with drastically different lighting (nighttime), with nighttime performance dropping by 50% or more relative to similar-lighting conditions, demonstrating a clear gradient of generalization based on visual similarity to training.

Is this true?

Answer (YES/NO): NO